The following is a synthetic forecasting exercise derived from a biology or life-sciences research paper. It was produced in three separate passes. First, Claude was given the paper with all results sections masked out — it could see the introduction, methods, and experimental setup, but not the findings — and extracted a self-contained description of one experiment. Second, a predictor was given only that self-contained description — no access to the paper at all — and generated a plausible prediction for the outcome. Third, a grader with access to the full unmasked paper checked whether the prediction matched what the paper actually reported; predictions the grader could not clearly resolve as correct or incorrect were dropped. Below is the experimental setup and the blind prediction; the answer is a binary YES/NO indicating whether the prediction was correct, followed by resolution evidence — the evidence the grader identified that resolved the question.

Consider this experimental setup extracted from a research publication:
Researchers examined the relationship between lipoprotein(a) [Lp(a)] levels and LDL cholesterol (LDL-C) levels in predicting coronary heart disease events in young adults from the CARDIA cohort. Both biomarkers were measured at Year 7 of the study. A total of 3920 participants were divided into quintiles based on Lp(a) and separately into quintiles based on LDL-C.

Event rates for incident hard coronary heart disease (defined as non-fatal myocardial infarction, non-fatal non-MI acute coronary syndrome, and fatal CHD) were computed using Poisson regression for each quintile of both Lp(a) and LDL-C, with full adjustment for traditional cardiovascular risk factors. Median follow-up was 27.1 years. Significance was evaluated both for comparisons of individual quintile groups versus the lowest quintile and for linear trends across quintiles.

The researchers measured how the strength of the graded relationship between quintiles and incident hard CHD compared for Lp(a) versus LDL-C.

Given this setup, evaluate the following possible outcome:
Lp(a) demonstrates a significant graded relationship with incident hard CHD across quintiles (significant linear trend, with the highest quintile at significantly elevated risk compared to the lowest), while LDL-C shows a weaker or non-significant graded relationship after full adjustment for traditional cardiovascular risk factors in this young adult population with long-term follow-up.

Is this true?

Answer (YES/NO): NO